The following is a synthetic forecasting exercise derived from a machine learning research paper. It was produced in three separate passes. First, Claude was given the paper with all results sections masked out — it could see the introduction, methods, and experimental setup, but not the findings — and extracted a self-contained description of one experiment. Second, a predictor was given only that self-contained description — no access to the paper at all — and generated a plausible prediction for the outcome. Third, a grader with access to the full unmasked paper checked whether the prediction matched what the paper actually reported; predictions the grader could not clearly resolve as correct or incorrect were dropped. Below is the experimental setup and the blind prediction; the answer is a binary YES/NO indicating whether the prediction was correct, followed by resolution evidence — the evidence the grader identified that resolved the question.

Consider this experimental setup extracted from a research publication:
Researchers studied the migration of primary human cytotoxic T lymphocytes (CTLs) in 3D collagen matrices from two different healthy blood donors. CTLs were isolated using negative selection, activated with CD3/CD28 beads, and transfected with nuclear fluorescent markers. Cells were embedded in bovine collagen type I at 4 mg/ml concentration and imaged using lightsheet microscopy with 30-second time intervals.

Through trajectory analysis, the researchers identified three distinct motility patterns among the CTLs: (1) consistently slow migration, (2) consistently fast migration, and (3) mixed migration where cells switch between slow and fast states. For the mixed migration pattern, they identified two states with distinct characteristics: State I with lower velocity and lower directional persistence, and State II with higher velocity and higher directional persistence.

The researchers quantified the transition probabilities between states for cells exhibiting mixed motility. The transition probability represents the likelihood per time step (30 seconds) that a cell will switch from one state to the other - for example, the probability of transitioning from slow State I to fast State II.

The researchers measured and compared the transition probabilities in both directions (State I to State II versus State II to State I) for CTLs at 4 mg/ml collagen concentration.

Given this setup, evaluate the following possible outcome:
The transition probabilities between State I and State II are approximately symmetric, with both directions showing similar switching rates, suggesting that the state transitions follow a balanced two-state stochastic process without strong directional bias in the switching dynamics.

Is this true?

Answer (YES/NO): NO